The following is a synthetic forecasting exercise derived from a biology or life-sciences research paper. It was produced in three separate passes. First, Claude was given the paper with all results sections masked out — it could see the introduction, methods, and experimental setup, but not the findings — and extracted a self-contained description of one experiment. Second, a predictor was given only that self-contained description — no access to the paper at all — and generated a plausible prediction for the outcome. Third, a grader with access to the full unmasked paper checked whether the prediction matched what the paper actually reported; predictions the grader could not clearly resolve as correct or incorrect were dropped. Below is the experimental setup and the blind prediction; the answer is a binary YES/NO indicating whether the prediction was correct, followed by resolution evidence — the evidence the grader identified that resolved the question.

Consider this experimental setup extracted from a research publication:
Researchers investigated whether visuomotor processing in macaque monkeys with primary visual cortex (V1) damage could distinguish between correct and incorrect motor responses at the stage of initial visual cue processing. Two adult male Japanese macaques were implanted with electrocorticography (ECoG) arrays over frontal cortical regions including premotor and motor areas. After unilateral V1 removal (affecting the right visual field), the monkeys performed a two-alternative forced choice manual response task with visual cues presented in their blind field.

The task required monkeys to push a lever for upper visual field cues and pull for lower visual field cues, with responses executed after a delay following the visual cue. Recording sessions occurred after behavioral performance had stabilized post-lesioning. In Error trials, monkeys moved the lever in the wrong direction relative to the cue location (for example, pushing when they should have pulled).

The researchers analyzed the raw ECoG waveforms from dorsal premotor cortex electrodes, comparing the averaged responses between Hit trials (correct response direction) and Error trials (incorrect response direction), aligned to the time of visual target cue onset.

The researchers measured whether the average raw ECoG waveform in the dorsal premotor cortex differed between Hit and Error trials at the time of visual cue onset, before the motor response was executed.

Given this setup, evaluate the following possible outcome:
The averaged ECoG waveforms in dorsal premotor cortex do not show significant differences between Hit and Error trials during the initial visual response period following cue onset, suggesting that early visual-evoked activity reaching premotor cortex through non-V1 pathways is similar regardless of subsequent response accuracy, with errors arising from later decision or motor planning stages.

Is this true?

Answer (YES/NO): YES